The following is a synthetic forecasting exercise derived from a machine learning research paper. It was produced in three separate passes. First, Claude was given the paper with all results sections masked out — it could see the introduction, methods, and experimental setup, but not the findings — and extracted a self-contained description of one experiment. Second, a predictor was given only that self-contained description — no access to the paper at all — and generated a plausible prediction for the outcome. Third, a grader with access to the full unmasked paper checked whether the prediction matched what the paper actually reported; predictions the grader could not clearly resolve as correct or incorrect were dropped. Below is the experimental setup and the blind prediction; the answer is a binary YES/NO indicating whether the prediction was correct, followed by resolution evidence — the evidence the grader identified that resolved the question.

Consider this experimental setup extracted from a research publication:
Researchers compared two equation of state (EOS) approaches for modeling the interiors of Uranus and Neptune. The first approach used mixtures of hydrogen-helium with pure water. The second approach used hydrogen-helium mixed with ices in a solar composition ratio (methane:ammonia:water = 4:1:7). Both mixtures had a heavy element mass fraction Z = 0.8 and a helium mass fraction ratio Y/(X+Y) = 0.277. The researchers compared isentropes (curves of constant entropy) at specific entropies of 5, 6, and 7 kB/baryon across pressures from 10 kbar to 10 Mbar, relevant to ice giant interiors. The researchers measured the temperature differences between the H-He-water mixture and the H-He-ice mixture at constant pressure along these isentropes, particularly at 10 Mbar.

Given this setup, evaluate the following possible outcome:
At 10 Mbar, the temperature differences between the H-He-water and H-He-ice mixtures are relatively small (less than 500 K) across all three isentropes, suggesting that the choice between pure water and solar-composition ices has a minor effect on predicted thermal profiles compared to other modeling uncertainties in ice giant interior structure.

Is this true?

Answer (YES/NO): NO